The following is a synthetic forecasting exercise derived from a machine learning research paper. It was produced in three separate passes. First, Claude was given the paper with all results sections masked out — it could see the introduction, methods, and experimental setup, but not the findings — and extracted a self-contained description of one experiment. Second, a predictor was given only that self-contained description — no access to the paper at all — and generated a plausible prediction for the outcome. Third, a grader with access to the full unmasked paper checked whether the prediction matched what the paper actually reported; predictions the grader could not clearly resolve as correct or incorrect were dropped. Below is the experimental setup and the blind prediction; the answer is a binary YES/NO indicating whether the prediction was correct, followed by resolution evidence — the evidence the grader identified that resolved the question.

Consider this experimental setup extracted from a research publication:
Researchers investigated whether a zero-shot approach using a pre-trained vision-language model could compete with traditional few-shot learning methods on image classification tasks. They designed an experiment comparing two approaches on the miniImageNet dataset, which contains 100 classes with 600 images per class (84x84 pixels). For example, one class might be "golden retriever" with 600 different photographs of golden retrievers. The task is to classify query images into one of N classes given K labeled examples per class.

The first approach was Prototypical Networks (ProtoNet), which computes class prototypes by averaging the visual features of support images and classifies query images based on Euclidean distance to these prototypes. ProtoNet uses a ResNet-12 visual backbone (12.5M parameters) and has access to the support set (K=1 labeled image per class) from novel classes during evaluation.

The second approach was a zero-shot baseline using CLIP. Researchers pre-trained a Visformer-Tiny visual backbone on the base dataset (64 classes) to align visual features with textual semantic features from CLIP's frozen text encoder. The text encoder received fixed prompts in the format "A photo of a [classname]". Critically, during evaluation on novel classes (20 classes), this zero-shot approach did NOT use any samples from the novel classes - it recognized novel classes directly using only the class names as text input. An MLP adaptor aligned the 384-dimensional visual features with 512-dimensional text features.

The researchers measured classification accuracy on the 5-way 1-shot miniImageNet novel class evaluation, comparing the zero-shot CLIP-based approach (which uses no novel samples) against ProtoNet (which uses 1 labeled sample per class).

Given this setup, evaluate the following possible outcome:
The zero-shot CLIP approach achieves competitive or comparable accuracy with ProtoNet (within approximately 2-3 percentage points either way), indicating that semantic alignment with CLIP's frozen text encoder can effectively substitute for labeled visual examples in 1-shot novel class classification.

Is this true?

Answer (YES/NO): NO